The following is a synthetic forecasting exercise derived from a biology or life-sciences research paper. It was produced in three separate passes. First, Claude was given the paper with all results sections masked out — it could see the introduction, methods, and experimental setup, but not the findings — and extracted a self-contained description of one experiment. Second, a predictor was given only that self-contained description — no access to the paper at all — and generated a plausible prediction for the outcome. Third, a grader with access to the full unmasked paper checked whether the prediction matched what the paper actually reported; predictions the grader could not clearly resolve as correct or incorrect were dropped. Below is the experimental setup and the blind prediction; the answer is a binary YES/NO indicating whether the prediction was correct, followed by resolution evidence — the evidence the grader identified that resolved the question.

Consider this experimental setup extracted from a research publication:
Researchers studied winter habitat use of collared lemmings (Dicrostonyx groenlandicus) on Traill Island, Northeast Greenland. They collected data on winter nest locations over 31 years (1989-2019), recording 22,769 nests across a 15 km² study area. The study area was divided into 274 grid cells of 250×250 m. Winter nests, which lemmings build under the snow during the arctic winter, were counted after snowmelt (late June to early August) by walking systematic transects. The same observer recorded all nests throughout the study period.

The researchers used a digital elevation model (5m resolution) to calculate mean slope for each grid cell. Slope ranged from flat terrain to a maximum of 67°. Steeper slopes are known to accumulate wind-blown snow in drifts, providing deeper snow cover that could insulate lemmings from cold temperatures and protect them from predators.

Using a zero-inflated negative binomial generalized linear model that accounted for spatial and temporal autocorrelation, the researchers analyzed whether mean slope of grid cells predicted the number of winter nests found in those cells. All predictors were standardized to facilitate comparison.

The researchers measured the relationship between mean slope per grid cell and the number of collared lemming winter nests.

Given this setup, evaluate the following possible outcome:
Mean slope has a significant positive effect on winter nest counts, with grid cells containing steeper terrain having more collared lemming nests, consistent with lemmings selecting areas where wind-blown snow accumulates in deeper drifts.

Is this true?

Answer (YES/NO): YES